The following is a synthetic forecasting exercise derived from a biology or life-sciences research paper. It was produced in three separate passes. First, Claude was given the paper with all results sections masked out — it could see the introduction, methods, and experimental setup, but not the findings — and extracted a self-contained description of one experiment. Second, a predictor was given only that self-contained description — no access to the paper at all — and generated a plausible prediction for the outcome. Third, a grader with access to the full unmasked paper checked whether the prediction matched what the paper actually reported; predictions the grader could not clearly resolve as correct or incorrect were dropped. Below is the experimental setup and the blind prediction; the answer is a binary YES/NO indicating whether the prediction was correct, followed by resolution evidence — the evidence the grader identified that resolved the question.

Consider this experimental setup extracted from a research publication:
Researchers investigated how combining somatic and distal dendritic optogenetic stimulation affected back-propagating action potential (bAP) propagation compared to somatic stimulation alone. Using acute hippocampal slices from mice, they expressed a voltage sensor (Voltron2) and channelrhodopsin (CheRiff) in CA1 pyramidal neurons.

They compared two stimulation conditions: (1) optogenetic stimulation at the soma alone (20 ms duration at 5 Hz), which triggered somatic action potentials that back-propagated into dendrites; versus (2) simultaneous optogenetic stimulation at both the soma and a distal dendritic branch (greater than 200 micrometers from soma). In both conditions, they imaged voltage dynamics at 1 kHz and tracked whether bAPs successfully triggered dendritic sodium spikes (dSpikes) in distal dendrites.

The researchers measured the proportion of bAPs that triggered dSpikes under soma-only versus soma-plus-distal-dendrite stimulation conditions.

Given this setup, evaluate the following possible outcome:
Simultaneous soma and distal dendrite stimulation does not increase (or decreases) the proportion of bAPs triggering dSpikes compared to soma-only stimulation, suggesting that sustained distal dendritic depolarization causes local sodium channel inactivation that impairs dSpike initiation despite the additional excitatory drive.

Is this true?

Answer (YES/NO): NO